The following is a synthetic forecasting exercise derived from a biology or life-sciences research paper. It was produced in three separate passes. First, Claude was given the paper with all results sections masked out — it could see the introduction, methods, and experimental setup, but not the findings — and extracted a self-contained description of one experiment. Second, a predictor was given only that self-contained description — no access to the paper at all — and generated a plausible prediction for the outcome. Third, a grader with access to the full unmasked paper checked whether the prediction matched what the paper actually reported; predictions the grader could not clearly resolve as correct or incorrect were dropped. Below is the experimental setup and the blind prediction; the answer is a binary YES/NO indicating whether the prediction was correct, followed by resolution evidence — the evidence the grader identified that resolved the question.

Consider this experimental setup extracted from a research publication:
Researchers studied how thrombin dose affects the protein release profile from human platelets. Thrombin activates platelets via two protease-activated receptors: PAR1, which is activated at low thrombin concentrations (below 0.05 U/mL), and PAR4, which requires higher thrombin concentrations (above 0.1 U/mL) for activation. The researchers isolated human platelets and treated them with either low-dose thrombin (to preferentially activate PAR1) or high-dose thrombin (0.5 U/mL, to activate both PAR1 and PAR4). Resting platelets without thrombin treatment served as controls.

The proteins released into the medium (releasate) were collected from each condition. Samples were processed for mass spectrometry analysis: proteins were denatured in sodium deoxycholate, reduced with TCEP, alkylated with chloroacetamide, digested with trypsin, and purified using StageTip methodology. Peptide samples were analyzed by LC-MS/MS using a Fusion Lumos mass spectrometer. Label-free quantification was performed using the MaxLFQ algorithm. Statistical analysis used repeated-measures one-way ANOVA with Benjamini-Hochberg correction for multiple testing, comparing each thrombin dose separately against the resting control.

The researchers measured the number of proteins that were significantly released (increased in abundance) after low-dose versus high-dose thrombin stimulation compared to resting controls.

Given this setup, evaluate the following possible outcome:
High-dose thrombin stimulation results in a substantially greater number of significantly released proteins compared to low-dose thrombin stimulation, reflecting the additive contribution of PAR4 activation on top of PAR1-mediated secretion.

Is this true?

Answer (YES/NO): YES